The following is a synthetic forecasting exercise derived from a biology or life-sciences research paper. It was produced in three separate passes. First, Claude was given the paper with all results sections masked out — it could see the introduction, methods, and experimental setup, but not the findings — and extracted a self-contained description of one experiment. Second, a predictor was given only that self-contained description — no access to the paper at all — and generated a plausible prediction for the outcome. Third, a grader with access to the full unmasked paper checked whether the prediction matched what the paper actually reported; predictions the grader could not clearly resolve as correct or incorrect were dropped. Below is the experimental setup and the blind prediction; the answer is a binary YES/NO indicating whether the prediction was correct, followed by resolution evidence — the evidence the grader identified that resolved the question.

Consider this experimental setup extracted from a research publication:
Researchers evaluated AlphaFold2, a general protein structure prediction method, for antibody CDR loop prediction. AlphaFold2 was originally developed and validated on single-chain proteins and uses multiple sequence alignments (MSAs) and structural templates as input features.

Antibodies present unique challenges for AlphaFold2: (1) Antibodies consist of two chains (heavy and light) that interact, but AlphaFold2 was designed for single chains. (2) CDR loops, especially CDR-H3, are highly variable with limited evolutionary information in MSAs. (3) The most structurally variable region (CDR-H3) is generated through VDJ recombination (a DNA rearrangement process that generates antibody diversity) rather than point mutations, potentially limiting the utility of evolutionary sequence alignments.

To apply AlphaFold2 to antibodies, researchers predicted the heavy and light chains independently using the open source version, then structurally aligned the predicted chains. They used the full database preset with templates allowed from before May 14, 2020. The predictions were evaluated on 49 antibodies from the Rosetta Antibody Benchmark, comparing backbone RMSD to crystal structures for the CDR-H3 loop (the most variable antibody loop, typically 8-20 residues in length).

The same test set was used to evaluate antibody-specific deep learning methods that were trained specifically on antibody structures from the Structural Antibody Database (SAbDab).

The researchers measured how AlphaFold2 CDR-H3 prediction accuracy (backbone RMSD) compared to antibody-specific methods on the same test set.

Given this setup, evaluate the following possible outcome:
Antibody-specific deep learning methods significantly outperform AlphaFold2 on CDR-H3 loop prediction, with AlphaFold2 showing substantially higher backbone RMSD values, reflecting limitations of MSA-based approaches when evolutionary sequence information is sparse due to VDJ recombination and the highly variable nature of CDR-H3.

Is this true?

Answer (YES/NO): YES